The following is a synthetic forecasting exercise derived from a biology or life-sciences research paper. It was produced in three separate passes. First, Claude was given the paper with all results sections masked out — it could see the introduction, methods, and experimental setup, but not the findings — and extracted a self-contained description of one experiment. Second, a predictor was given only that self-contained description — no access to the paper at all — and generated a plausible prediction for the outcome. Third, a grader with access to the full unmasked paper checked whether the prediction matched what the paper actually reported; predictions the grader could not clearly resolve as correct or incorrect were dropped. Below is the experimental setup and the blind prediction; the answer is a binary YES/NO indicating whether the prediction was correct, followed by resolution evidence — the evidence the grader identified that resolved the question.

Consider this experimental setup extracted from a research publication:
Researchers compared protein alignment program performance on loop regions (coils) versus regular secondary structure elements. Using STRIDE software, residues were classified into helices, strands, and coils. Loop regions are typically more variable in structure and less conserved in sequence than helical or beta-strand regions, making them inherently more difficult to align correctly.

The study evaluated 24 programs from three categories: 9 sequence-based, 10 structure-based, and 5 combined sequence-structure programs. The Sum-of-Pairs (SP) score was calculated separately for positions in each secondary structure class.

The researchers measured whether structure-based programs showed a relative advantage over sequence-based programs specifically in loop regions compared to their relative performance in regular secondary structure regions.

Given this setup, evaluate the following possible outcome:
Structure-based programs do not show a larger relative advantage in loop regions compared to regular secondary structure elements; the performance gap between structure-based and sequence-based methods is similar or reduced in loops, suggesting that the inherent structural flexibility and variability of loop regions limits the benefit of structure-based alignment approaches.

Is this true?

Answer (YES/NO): YES